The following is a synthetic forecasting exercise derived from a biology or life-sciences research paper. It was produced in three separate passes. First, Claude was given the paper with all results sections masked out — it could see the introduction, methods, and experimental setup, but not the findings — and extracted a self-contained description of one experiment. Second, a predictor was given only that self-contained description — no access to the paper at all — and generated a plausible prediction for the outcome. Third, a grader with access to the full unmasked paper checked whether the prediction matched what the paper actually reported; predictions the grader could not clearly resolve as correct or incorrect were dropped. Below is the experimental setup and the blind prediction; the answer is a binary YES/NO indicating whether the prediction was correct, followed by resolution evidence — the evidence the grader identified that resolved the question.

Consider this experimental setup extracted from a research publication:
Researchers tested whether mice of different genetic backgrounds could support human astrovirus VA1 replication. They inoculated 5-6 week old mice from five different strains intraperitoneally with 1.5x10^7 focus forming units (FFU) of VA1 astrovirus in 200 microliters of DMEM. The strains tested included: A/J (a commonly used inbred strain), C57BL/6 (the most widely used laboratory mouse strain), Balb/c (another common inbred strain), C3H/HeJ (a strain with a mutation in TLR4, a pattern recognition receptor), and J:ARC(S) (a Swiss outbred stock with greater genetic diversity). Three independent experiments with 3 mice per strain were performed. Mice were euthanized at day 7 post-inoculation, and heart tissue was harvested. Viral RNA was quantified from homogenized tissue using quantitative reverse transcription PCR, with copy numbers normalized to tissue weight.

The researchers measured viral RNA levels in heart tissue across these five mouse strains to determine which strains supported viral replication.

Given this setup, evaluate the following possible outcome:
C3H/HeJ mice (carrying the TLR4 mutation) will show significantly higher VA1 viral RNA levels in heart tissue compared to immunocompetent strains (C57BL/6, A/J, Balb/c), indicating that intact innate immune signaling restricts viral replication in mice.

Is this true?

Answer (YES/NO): NO